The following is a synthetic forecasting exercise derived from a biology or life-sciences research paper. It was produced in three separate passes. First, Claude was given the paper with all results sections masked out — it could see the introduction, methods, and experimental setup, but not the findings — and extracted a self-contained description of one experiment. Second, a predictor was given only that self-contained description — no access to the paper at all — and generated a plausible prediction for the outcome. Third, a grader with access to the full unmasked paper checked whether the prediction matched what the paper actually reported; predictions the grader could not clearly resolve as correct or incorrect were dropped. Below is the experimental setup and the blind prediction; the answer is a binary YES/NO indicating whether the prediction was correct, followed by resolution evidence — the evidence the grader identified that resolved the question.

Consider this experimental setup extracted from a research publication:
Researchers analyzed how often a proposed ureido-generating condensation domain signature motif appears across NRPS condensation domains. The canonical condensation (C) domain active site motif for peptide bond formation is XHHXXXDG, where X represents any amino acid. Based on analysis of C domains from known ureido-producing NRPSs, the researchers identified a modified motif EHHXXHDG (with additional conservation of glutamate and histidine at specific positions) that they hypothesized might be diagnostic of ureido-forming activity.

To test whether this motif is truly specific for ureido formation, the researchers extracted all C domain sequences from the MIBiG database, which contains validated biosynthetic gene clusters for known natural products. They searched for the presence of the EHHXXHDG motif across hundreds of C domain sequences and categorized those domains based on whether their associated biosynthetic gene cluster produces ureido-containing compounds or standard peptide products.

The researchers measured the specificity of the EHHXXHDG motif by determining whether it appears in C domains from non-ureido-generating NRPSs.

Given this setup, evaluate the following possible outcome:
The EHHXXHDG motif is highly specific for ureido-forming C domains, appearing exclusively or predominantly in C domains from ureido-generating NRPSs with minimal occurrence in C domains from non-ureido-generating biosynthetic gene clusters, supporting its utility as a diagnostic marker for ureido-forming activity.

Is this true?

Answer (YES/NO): YES